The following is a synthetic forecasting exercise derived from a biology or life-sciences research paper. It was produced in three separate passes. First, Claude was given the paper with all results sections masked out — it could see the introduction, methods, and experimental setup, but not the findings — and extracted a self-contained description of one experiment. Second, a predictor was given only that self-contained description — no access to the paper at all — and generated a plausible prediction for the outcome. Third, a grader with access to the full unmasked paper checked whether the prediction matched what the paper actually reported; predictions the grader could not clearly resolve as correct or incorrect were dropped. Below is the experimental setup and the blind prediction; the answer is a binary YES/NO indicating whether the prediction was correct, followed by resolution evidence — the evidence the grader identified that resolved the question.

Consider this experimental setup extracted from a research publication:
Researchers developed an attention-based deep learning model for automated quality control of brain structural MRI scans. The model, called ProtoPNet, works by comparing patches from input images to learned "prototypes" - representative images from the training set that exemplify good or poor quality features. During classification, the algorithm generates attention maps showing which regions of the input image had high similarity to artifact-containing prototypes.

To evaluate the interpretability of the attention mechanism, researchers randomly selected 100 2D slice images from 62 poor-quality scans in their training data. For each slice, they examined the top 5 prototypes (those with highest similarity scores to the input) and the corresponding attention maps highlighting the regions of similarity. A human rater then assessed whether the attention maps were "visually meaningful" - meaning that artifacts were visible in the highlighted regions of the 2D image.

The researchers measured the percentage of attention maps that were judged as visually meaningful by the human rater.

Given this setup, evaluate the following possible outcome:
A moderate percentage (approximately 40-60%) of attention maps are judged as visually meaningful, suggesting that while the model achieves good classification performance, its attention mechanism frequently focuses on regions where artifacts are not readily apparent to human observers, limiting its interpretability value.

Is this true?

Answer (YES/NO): YES